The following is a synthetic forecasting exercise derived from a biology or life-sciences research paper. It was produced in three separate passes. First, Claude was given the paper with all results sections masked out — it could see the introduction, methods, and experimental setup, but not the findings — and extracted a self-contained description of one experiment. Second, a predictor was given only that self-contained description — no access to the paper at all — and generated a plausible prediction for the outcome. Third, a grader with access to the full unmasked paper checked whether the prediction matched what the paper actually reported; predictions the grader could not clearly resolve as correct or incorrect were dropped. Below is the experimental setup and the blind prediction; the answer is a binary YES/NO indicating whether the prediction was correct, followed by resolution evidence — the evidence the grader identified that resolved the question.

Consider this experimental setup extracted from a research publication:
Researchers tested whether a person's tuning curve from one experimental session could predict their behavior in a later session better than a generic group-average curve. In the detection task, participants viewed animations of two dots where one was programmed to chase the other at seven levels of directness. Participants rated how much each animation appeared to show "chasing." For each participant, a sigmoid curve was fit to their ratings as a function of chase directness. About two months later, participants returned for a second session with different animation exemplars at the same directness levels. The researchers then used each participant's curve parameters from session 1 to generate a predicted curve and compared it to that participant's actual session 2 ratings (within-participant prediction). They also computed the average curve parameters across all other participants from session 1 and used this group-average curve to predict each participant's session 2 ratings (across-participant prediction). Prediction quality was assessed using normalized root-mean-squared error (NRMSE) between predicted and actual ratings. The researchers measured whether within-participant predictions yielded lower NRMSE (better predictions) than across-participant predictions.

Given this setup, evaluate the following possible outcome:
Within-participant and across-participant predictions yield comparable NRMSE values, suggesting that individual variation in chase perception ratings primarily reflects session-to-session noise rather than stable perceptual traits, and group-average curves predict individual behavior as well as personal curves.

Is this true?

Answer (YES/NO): NO